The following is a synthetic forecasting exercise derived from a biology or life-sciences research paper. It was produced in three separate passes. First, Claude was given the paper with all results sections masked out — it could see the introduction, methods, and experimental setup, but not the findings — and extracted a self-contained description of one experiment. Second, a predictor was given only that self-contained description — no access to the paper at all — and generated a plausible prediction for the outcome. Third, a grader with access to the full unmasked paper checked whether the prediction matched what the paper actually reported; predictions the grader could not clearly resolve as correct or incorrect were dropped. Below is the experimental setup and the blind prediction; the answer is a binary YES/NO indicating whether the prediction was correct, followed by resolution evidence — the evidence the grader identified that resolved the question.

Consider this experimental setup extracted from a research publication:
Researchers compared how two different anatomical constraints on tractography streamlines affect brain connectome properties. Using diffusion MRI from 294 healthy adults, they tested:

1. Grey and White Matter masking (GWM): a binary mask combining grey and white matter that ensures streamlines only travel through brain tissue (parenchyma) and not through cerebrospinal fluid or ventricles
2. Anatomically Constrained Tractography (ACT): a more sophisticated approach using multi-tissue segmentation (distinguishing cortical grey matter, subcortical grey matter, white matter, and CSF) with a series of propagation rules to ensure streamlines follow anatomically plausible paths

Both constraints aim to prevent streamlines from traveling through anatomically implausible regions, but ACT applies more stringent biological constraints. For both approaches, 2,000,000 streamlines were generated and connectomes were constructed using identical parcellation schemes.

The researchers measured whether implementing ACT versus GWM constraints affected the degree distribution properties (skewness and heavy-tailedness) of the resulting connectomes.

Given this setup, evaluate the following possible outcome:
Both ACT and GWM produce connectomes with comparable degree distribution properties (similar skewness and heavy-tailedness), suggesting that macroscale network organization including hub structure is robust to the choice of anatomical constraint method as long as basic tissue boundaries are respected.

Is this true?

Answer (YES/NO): NO